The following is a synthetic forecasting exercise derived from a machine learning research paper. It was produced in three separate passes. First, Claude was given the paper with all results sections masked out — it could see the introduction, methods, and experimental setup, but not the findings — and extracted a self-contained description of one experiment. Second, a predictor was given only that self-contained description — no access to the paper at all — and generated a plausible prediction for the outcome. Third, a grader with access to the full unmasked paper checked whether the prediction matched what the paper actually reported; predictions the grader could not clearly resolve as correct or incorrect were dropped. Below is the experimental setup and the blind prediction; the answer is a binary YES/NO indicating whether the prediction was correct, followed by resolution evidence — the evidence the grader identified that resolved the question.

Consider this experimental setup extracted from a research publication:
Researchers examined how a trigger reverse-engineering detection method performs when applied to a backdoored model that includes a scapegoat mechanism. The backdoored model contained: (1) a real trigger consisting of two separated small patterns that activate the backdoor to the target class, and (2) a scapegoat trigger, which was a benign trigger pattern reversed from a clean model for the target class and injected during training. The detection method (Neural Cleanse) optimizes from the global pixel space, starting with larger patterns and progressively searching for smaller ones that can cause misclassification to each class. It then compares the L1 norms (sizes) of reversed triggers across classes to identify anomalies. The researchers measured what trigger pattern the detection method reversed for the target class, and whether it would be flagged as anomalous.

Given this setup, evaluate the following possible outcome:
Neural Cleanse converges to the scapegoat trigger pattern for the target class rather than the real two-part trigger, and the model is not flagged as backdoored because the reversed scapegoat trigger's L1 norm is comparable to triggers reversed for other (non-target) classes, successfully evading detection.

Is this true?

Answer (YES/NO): YES